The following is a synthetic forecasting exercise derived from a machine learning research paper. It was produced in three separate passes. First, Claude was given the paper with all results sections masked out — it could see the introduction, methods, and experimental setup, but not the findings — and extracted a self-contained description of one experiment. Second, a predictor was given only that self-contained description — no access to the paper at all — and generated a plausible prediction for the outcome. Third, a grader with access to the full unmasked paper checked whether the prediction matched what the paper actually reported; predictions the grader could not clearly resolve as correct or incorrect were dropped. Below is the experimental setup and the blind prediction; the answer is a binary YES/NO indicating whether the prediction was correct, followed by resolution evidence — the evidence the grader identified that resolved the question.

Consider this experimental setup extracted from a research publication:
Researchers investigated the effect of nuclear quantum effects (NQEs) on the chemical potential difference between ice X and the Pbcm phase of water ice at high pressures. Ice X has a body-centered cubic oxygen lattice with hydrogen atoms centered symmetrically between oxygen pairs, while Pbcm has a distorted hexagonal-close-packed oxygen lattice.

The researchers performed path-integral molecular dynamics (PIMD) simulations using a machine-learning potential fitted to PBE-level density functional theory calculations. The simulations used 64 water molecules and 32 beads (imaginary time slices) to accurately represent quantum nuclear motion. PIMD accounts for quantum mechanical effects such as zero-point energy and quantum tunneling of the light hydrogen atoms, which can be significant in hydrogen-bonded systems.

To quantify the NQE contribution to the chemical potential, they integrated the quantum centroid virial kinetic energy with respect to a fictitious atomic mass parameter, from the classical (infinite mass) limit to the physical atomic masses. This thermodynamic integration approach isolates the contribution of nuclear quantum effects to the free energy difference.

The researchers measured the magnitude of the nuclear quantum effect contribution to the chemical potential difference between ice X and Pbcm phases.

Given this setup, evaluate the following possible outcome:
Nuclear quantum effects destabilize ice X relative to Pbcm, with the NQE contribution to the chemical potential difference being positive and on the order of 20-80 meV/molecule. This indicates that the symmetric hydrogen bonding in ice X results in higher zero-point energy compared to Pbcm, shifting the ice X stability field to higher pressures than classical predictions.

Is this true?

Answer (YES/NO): NO